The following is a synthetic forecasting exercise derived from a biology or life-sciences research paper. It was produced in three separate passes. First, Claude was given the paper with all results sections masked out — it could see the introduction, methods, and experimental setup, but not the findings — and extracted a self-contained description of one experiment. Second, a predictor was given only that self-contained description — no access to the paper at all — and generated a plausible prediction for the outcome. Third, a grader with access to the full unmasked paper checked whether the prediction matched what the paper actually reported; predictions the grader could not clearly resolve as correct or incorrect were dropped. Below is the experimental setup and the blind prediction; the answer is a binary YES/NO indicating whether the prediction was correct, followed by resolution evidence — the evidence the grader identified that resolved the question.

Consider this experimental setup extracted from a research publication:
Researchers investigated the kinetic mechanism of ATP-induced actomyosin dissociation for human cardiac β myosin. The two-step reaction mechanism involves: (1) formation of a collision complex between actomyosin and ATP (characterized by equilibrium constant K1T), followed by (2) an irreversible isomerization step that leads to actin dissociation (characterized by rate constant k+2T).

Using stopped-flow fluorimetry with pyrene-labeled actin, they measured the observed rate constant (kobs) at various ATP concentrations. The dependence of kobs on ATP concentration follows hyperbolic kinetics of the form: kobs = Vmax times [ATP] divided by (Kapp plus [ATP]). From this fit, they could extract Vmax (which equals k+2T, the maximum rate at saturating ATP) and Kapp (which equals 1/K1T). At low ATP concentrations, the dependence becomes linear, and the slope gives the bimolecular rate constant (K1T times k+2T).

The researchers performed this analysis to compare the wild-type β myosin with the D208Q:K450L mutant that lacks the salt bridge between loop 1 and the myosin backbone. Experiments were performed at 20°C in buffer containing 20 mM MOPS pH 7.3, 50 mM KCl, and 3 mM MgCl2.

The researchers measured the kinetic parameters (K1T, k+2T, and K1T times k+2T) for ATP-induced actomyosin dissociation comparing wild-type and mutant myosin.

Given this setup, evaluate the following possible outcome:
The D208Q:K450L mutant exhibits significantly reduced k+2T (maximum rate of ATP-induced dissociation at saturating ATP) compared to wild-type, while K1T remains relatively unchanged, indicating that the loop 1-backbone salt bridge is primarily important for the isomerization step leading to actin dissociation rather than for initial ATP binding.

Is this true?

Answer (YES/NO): NO